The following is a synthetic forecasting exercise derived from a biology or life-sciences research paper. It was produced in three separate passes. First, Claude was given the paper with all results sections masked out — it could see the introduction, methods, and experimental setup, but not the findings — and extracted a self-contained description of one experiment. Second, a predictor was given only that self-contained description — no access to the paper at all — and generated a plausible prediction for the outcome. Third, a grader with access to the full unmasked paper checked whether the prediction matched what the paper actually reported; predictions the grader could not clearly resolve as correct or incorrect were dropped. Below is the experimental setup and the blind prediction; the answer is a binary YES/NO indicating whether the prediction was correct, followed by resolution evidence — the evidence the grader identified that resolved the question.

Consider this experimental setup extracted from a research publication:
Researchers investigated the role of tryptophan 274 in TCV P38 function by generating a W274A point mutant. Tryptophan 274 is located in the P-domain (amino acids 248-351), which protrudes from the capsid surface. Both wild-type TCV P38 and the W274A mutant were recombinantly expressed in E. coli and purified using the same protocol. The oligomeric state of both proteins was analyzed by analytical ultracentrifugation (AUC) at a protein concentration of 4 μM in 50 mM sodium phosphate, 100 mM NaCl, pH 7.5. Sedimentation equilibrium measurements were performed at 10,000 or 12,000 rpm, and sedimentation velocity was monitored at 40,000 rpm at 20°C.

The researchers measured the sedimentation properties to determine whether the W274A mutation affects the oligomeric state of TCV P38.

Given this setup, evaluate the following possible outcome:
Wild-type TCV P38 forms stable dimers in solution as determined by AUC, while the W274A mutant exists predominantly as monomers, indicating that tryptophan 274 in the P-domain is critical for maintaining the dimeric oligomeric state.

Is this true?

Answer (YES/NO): YES